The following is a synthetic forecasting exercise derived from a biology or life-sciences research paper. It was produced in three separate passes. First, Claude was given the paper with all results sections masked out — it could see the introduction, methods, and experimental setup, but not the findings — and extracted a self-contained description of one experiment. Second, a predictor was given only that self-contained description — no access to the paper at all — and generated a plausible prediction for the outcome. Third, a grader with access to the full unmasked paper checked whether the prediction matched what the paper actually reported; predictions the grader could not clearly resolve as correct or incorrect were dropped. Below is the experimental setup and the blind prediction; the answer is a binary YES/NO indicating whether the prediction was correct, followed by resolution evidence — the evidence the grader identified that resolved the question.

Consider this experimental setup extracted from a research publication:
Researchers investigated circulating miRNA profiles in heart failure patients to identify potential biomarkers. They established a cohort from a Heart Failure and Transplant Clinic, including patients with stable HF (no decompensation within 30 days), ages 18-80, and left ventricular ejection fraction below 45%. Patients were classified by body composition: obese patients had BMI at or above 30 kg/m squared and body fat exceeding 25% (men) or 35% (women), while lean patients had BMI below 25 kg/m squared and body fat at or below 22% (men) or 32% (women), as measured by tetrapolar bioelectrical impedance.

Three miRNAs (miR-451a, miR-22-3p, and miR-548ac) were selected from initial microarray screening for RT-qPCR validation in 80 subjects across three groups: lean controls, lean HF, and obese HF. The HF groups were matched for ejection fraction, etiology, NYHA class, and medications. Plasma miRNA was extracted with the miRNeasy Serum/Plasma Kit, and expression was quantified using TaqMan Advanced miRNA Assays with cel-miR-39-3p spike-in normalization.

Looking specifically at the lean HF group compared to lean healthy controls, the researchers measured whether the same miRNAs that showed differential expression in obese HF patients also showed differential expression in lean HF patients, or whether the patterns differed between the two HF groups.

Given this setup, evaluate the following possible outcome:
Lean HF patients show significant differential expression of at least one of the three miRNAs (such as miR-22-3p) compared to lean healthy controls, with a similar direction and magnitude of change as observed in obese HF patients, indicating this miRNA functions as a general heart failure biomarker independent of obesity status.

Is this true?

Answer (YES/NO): YES